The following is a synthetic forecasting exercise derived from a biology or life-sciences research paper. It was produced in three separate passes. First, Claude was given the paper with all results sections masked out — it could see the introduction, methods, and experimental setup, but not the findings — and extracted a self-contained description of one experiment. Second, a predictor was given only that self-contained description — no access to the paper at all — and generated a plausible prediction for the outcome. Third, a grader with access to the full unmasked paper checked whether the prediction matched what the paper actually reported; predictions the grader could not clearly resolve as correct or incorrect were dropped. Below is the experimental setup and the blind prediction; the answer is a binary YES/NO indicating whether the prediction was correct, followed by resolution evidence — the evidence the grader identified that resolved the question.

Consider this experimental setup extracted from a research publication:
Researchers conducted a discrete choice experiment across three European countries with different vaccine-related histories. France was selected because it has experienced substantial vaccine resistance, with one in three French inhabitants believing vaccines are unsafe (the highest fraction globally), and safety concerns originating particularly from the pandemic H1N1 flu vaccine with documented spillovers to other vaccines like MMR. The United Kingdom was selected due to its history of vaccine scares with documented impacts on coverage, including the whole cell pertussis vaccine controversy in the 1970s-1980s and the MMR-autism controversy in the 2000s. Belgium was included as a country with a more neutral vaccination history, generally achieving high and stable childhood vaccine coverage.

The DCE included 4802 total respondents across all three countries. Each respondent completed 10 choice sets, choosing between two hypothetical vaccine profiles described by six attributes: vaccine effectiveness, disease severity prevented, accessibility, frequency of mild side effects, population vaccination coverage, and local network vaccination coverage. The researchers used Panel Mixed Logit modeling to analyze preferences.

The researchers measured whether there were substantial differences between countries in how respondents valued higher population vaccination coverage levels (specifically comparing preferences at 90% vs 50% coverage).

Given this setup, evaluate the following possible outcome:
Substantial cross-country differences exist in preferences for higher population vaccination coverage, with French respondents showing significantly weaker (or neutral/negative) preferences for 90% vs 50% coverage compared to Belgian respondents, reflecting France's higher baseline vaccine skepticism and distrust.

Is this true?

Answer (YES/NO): NO